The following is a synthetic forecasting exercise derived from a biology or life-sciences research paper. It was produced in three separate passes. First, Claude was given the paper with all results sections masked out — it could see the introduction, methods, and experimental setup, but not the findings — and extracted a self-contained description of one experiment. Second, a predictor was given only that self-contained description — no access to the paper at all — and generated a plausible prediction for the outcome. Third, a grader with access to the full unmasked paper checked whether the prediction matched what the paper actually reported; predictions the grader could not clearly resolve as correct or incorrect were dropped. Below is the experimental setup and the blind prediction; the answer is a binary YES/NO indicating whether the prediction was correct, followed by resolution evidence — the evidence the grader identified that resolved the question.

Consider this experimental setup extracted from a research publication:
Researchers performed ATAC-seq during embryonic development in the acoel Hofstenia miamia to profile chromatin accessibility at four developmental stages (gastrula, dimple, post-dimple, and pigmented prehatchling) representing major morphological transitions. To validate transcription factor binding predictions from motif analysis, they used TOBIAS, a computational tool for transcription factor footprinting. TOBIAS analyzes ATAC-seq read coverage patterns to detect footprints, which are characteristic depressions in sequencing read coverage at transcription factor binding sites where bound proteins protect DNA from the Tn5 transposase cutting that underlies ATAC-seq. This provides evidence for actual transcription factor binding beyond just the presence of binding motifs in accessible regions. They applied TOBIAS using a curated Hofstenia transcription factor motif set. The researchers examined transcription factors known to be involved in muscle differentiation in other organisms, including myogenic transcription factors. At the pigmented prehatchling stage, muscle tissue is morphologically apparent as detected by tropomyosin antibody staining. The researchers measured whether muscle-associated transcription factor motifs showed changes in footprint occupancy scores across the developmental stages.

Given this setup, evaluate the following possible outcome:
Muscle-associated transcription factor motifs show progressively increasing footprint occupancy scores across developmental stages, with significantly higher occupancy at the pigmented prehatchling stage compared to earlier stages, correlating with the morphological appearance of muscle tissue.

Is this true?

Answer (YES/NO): NO